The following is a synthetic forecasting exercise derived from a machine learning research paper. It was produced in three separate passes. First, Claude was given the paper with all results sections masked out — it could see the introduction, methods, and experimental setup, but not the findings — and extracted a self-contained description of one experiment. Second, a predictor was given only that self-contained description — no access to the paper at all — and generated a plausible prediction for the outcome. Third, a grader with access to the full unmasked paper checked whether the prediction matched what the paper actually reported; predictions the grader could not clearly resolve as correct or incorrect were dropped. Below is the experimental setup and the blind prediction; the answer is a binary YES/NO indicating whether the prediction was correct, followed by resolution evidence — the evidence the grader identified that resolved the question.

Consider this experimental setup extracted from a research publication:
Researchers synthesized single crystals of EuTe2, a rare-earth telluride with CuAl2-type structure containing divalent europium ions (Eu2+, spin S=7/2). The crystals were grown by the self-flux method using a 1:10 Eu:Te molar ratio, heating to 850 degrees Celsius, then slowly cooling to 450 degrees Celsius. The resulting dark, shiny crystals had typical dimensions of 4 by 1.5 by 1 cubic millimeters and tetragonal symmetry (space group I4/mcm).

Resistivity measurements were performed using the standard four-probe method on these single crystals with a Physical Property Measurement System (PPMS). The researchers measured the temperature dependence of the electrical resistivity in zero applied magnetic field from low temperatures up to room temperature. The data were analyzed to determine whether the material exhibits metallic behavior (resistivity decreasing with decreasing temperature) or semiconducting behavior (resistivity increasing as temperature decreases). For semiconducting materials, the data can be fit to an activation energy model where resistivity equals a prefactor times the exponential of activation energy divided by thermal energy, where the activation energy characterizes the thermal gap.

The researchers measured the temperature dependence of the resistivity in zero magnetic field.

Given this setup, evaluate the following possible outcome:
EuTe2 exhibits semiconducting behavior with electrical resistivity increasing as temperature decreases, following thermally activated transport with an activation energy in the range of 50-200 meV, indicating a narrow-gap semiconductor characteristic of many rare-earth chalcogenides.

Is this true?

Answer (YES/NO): NO